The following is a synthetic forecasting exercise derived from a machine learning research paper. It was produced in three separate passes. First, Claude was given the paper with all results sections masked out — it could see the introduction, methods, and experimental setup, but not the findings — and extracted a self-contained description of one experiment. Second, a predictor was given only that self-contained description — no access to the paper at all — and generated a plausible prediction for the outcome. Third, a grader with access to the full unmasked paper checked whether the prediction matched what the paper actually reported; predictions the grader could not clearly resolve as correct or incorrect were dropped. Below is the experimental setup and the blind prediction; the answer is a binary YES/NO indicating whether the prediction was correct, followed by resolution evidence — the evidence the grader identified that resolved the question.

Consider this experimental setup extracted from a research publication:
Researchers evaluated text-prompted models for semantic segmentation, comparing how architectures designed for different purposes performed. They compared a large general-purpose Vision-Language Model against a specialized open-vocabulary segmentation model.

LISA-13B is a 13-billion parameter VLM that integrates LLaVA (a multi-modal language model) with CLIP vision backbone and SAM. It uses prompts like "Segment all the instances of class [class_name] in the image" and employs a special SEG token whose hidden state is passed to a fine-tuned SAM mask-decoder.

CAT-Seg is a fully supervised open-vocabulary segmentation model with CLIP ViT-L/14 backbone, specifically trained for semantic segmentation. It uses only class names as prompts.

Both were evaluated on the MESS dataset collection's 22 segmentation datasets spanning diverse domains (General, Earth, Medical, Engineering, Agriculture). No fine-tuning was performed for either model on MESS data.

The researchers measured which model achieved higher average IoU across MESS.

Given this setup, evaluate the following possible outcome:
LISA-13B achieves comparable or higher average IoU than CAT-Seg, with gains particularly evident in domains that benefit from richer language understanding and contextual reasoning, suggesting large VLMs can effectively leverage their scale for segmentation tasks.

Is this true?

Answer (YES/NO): YES